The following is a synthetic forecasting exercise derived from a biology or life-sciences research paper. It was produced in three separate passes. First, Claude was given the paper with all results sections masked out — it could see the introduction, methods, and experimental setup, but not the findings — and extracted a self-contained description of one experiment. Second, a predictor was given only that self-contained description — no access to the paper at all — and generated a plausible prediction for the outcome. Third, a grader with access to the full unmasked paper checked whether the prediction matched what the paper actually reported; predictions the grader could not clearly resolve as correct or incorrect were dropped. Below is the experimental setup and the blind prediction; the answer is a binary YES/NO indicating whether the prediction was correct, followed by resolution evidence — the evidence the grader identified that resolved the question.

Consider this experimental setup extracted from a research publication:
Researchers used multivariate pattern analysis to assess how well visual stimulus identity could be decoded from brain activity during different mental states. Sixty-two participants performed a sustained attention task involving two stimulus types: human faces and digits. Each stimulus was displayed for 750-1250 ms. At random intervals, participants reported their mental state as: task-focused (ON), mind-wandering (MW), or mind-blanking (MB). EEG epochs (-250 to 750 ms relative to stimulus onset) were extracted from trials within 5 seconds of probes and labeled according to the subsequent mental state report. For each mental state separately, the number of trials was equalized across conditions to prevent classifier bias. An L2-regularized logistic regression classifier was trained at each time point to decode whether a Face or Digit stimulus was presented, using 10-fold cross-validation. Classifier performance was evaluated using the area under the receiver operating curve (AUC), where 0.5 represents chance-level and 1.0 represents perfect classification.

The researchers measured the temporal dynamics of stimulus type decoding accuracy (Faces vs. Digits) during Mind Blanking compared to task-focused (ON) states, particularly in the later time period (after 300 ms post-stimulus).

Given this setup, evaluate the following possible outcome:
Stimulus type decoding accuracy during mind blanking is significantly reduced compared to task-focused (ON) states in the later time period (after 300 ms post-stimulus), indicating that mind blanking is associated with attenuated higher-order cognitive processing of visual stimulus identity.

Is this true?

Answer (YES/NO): YES